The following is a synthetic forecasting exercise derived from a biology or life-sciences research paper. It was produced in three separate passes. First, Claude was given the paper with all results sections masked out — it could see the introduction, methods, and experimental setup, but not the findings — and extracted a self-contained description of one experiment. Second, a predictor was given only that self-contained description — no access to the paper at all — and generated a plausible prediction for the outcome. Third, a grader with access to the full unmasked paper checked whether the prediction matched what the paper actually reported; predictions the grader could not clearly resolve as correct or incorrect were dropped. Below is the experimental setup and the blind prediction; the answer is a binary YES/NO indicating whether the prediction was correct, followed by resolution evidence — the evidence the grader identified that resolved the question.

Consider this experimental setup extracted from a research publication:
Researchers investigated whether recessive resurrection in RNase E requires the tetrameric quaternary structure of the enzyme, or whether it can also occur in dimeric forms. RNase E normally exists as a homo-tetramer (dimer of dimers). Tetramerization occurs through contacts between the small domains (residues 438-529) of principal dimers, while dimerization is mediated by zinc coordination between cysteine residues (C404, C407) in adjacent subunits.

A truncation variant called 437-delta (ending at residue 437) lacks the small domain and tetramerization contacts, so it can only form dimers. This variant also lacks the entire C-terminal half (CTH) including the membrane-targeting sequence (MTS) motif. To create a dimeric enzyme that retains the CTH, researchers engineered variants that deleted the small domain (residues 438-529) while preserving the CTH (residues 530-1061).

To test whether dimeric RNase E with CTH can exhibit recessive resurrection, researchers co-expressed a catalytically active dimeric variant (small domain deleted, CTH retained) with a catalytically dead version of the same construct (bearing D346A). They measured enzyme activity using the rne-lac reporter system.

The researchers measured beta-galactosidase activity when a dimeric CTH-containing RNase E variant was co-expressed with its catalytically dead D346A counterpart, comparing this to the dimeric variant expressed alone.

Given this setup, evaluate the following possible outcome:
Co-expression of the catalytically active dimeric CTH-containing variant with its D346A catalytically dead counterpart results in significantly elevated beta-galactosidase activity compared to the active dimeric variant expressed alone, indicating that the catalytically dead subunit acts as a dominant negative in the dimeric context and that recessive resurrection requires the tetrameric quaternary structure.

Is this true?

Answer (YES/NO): NO